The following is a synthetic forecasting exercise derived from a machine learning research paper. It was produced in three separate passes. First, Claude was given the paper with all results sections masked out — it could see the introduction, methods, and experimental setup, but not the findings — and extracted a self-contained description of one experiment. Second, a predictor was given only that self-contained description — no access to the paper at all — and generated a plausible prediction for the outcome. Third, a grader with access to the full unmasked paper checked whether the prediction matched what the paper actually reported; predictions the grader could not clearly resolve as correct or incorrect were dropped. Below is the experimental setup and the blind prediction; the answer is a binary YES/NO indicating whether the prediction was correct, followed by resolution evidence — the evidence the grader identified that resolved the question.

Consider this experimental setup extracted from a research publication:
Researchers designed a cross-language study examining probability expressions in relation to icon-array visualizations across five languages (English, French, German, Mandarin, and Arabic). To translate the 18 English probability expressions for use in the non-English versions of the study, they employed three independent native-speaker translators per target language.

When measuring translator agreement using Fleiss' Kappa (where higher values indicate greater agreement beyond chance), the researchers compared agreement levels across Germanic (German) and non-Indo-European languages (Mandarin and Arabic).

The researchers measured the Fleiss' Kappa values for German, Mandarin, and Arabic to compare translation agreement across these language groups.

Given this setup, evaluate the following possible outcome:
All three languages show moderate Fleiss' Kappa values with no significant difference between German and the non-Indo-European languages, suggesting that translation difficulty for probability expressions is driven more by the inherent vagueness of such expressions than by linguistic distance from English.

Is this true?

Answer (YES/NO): NO